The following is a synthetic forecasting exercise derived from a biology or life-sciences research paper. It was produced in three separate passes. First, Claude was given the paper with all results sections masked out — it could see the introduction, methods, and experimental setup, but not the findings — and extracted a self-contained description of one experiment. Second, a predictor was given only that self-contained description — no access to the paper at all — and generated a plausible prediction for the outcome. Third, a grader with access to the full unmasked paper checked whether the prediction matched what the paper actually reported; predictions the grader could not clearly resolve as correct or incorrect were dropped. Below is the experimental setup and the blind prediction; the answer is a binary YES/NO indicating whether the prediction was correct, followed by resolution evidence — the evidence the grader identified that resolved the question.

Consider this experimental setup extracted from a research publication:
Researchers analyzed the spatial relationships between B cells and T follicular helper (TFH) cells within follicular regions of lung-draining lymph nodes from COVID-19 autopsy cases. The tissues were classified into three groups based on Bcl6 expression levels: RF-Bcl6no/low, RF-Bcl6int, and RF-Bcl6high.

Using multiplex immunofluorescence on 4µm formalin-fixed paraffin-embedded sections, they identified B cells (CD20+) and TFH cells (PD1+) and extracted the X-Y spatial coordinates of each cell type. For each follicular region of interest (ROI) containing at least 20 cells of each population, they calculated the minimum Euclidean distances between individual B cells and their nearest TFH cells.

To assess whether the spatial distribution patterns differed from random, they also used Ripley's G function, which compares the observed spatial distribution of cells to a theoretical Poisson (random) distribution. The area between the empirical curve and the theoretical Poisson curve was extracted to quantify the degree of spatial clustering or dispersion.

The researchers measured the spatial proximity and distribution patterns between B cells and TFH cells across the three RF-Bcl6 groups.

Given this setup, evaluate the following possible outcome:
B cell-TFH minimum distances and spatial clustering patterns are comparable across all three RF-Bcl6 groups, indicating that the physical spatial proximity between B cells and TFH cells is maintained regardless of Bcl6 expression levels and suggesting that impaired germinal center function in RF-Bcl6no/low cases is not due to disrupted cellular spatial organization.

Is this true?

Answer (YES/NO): NO